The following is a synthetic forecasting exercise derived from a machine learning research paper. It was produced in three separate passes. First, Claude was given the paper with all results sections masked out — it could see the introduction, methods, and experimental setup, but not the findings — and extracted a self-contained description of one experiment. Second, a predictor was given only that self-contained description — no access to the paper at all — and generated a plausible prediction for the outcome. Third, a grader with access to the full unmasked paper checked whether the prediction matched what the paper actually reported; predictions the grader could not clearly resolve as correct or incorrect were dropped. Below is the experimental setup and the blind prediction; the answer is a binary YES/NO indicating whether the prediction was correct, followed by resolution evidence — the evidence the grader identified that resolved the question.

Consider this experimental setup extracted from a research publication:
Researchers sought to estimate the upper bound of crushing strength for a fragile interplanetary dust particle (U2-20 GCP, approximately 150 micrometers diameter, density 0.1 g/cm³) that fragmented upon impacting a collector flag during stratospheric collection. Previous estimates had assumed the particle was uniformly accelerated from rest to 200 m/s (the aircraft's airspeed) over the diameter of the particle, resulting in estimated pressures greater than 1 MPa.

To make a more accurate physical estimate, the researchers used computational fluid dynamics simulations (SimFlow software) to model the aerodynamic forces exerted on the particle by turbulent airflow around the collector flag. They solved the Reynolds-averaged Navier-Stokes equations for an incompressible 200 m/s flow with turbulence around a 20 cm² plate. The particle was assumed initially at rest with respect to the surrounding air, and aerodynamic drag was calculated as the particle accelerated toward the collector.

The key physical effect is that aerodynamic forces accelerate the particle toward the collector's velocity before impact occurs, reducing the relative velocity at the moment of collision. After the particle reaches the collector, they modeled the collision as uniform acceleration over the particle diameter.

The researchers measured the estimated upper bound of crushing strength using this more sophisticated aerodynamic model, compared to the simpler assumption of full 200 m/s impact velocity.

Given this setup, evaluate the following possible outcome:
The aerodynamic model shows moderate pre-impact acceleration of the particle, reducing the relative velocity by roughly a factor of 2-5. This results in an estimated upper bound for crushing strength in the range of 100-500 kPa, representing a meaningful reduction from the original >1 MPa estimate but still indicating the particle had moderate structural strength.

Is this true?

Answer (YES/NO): NO